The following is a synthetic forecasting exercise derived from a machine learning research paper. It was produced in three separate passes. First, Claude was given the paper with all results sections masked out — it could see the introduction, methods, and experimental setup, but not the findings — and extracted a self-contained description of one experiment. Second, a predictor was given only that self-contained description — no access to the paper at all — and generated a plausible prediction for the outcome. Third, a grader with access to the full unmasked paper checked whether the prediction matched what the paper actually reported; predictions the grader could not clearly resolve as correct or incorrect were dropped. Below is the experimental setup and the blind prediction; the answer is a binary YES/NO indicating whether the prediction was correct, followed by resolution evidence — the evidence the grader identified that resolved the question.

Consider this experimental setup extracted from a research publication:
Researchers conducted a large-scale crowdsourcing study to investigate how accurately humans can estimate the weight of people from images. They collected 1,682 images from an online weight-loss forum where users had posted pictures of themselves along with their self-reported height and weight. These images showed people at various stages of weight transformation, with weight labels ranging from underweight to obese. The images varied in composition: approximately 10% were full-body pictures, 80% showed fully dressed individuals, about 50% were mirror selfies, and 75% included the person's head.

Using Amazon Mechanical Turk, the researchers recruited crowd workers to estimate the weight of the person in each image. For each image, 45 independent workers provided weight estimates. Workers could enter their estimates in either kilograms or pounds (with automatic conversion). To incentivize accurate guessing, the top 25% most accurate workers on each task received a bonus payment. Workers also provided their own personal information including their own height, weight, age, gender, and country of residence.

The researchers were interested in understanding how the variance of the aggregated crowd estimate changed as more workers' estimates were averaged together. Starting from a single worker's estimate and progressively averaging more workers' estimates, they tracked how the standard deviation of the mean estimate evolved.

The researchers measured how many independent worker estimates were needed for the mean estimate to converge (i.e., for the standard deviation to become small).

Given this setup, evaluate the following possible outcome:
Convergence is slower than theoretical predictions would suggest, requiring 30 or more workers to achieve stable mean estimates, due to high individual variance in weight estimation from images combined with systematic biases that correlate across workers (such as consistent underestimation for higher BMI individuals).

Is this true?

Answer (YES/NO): NO